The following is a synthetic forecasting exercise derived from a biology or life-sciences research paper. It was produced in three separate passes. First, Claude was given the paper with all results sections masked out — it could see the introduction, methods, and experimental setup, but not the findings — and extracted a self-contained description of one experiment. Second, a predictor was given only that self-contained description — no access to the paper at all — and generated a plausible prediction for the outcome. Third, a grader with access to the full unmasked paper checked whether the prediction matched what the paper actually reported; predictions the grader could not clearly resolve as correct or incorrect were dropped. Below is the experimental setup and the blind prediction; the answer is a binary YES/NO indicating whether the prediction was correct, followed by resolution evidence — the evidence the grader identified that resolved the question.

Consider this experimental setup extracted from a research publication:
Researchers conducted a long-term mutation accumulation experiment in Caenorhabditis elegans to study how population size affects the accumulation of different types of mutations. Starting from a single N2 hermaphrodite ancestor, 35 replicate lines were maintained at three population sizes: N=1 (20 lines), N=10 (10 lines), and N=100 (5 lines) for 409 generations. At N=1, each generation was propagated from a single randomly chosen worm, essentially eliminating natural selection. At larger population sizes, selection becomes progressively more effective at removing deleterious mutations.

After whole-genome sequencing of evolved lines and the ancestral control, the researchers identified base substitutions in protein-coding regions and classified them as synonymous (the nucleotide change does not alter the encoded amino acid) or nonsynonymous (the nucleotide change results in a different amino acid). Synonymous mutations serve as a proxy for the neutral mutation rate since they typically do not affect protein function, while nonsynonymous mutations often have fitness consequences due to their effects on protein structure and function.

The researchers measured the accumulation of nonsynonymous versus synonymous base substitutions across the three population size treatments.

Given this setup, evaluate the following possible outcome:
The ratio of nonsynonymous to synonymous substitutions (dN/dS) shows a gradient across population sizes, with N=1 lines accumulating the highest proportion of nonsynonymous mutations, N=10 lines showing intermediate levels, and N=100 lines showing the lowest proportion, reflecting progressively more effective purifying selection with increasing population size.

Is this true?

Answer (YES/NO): NO